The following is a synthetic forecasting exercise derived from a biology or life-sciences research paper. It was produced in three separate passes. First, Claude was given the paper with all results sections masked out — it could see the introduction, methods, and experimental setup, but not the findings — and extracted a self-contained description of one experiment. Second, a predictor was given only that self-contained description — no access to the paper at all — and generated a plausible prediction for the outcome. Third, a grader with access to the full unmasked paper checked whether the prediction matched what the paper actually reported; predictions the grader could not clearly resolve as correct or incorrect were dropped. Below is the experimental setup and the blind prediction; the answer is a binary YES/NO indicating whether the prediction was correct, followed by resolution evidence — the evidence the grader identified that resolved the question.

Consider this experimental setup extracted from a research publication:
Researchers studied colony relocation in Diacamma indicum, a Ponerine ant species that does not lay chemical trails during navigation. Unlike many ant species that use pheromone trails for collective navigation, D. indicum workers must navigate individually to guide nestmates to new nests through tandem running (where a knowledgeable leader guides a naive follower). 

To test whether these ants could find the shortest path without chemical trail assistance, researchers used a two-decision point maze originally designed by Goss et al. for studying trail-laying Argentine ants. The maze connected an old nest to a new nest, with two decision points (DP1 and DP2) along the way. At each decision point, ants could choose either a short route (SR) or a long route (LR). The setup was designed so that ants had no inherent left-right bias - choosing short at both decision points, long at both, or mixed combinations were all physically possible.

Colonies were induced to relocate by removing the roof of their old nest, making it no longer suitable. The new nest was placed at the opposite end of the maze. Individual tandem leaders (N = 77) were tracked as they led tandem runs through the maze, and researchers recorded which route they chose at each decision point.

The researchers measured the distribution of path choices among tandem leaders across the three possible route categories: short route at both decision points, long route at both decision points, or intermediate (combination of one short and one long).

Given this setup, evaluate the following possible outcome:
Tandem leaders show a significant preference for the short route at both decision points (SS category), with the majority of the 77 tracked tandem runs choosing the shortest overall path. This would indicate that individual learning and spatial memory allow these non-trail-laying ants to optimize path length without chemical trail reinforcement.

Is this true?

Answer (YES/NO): YES